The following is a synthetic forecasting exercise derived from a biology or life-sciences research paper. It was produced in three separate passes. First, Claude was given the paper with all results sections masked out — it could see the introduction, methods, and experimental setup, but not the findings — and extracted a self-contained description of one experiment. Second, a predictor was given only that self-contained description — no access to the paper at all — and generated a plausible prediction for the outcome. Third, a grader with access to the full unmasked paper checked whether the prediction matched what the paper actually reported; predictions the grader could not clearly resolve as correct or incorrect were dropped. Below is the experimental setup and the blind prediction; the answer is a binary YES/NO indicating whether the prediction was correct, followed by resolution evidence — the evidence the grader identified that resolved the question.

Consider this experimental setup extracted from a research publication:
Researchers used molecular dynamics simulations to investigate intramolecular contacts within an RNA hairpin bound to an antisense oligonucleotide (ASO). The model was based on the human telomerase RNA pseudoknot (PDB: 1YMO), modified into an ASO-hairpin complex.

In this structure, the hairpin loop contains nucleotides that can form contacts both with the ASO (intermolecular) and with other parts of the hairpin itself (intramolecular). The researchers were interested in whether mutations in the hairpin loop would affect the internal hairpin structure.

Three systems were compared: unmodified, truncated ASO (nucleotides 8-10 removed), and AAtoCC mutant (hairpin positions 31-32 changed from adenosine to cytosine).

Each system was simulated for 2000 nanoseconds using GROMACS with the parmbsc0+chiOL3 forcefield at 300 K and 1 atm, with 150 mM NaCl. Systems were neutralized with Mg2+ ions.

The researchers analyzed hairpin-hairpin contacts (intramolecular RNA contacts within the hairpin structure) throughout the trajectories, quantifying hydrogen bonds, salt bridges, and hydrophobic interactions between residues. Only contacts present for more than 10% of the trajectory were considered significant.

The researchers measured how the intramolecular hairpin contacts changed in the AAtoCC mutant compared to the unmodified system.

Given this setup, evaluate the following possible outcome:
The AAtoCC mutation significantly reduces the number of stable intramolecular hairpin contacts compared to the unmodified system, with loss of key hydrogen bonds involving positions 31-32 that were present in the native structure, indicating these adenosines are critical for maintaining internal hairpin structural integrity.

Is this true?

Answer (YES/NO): NO